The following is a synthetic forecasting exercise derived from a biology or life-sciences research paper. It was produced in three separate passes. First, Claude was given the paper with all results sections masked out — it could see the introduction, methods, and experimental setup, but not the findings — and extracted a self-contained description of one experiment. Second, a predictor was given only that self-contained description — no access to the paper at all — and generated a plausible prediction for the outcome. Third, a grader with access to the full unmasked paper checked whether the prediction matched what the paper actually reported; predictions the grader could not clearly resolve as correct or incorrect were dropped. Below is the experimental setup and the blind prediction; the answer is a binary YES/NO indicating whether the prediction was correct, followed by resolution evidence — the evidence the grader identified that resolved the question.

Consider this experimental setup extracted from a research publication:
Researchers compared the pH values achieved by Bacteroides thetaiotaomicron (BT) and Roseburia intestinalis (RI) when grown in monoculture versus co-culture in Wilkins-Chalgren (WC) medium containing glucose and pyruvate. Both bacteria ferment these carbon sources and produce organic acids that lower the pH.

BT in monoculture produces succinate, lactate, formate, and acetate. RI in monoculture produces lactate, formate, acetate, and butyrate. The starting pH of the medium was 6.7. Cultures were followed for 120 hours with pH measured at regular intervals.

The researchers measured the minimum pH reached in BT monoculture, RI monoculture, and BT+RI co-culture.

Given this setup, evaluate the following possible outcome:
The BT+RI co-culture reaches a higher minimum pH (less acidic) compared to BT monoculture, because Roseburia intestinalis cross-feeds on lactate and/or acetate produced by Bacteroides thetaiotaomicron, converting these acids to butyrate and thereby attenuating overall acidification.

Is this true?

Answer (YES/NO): YES